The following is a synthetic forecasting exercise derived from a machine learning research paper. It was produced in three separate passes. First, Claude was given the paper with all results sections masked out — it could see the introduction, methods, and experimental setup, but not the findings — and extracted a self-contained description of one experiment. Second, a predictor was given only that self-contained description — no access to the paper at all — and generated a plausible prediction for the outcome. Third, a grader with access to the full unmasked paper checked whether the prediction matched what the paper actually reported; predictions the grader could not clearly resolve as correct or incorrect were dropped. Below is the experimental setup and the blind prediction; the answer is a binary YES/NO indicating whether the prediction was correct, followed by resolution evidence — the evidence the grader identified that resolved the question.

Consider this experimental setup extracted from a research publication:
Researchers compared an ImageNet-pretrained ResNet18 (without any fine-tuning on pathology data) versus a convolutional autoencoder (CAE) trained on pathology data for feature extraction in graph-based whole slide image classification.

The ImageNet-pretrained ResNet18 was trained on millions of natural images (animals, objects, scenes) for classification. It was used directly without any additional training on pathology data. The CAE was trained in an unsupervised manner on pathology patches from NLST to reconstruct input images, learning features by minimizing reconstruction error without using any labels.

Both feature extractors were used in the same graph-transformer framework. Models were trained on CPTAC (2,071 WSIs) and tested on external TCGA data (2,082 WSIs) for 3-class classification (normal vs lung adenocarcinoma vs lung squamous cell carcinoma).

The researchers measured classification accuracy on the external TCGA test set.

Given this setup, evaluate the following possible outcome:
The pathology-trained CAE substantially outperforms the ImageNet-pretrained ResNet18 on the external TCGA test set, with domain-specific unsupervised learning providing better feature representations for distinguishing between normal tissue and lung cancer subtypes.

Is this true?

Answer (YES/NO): YES